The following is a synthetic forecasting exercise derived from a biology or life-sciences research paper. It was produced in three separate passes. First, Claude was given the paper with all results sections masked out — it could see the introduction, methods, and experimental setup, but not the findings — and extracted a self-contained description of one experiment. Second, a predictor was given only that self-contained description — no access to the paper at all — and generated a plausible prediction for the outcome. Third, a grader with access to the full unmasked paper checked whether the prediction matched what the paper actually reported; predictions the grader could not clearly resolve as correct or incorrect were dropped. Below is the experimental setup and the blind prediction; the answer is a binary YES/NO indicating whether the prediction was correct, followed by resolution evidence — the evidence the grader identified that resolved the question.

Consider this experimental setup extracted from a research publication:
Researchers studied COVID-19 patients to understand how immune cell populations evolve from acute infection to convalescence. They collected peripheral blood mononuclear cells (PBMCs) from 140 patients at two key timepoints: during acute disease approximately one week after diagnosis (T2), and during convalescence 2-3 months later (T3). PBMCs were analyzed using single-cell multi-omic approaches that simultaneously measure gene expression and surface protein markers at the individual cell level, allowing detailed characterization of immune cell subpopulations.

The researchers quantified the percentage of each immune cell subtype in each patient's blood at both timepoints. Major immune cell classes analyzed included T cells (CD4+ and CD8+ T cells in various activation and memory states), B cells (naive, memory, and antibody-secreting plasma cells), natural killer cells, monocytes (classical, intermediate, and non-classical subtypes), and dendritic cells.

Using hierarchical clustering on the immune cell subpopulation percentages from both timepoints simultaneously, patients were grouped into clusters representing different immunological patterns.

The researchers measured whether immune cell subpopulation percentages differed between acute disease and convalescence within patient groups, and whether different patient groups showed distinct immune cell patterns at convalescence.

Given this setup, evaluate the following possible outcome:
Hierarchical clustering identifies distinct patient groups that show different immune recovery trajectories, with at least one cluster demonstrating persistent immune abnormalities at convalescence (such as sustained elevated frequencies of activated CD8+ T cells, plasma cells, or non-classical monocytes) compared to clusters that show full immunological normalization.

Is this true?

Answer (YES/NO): YES